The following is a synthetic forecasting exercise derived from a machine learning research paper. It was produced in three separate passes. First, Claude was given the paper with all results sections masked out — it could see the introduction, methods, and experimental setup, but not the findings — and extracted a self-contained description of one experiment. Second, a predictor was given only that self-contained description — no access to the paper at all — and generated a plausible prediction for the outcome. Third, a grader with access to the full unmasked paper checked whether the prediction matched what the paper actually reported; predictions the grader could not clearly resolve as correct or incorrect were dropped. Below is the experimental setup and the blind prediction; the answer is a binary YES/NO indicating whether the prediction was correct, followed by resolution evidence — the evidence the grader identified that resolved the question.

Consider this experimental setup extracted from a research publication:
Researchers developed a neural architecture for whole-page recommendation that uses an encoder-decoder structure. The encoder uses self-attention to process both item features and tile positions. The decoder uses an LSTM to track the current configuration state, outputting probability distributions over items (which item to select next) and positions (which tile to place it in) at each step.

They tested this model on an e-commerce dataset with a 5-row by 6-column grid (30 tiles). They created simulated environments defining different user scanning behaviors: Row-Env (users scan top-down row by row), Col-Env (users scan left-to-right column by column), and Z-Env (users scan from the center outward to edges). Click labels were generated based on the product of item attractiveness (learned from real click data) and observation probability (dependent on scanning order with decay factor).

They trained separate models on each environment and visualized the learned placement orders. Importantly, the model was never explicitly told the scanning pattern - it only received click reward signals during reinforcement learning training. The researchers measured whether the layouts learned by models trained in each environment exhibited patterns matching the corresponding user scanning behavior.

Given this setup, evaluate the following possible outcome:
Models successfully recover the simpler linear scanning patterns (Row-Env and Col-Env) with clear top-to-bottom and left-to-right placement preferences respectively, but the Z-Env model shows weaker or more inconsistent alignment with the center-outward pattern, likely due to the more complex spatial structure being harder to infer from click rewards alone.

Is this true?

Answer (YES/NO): NO